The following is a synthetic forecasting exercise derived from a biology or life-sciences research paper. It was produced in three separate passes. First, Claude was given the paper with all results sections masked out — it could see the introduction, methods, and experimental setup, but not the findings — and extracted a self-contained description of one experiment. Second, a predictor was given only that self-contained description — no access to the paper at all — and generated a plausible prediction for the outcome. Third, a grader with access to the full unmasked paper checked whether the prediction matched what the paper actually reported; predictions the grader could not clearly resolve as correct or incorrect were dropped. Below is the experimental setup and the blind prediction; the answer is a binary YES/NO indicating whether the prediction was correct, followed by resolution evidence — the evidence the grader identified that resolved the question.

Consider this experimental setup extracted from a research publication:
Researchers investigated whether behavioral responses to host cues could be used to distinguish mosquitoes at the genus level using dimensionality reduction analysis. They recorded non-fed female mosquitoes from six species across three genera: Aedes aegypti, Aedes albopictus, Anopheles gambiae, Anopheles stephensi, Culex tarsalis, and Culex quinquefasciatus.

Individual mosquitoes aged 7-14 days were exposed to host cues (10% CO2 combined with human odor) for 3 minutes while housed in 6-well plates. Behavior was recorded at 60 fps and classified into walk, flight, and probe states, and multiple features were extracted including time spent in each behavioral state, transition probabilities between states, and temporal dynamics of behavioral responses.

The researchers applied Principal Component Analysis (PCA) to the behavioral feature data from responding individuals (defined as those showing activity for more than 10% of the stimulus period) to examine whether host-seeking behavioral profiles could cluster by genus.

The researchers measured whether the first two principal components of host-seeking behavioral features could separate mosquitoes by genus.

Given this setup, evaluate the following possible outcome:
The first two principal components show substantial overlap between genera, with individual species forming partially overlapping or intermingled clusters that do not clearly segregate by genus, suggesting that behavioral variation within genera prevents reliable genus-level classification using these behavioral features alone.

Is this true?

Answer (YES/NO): NO